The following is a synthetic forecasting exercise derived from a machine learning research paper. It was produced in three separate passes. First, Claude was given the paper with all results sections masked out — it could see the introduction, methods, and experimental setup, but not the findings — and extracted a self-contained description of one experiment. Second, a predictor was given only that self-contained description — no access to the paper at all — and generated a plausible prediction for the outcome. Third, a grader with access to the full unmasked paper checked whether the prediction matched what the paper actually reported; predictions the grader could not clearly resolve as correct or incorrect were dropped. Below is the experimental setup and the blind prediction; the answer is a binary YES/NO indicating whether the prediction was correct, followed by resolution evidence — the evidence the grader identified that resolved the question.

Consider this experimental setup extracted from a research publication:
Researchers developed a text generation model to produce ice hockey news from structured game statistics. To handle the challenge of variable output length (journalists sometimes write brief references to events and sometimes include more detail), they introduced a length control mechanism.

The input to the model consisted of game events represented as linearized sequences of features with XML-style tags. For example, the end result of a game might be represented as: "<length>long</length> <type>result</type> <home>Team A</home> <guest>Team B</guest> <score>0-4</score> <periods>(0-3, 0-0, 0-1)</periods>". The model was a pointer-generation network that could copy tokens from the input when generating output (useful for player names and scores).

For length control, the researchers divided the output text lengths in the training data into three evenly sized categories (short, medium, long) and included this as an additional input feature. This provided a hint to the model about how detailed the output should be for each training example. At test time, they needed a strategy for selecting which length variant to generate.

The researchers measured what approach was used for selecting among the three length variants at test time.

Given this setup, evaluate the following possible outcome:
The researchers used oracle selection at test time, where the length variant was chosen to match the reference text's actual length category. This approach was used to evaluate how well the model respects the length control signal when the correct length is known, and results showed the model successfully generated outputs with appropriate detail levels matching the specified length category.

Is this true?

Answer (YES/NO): NO